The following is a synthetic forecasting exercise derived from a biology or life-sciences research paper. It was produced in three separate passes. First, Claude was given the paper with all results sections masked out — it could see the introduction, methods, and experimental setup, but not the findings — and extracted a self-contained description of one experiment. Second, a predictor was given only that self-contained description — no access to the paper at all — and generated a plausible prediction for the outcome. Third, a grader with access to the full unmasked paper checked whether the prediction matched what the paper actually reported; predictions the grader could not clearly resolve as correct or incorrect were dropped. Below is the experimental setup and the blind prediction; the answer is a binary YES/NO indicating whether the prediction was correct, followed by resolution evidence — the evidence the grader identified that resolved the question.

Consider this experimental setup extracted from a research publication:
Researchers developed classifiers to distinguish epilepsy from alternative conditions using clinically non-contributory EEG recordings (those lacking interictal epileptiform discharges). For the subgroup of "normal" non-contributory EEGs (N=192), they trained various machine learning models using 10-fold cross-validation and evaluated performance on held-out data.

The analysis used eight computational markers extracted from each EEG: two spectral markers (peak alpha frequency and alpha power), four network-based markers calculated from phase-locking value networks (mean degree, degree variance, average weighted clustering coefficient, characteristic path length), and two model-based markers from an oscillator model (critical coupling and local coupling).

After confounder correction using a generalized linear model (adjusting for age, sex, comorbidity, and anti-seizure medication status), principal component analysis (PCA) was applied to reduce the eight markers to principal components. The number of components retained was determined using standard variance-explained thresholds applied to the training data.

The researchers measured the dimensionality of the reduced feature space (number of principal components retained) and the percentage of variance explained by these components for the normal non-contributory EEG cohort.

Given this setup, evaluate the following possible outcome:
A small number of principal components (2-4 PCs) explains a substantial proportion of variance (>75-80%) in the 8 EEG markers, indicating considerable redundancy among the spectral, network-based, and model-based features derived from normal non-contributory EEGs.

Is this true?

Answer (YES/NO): YES